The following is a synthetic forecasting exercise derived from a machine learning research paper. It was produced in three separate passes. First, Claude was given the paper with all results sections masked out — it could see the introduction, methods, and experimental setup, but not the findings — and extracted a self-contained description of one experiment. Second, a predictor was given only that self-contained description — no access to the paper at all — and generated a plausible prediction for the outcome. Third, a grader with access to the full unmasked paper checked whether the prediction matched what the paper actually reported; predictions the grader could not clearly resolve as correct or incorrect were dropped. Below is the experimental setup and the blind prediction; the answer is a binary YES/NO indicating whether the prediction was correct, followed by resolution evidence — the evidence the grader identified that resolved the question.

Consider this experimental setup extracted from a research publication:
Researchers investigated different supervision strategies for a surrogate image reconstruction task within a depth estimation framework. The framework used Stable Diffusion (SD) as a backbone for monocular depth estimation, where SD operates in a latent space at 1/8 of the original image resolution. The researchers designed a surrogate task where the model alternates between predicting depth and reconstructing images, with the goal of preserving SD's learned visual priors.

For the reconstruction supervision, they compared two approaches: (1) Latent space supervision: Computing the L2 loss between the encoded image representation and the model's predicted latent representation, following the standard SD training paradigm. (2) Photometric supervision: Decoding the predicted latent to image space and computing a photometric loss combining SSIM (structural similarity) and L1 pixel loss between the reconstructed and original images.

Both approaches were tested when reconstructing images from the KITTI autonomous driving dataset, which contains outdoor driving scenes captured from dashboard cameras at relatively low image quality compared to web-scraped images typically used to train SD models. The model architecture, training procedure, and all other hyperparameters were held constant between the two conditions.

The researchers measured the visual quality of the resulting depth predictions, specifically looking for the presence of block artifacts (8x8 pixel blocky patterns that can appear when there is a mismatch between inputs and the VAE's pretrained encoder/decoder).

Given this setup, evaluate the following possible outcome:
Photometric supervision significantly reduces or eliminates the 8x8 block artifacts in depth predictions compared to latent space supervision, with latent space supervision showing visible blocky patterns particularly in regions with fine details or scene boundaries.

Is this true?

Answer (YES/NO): YES